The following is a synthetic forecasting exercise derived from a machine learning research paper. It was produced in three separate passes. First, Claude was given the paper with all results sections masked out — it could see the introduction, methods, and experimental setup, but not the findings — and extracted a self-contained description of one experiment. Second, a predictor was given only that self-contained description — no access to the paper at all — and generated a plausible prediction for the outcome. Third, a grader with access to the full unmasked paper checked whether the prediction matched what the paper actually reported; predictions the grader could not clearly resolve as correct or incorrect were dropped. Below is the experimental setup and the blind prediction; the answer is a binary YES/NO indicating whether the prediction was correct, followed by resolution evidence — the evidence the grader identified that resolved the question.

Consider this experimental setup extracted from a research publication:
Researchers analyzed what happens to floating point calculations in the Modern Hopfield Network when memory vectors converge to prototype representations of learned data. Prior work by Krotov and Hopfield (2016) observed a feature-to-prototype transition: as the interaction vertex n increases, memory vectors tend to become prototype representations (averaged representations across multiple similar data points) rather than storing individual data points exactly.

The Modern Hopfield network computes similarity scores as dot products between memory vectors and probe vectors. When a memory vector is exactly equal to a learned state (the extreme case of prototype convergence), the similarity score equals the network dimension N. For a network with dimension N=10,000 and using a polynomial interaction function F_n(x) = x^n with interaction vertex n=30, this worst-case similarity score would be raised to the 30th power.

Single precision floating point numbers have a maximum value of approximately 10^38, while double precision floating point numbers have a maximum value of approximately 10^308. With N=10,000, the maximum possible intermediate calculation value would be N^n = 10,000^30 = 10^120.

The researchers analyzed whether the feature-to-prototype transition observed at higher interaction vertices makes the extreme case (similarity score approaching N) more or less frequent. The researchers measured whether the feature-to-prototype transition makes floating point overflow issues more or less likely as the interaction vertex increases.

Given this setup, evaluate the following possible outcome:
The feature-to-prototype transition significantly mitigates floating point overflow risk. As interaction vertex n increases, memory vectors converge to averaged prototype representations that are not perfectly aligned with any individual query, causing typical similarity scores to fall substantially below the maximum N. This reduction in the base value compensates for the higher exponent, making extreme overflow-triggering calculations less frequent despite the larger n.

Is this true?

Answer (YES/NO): NO